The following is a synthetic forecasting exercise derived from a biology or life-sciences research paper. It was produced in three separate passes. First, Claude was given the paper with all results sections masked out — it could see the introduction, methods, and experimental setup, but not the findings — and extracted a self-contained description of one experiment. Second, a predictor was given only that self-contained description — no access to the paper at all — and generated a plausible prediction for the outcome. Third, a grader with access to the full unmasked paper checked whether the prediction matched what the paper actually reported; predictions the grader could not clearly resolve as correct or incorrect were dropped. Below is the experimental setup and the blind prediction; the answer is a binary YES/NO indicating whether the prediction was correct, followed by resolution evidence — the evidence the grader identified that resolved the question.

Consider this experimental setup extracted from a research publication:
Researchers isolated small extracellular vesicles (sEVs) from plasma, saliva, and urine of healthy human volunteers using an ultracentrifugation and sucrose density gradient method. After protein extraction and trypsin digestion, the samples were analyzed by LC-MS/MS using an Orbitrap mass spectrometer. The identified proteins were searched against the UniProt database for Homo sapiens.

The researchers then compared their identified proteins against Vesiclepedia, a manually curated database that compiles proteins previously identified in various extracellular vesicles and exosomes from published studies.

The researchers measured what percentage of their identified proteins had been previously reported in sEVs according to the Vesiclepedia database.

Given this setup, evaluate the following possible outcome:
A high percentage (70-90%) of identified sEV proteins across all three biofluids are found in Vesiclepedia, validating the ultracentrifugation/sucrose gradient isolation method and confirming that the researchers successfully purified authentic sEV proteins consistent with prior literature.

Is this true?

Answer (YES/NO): NO